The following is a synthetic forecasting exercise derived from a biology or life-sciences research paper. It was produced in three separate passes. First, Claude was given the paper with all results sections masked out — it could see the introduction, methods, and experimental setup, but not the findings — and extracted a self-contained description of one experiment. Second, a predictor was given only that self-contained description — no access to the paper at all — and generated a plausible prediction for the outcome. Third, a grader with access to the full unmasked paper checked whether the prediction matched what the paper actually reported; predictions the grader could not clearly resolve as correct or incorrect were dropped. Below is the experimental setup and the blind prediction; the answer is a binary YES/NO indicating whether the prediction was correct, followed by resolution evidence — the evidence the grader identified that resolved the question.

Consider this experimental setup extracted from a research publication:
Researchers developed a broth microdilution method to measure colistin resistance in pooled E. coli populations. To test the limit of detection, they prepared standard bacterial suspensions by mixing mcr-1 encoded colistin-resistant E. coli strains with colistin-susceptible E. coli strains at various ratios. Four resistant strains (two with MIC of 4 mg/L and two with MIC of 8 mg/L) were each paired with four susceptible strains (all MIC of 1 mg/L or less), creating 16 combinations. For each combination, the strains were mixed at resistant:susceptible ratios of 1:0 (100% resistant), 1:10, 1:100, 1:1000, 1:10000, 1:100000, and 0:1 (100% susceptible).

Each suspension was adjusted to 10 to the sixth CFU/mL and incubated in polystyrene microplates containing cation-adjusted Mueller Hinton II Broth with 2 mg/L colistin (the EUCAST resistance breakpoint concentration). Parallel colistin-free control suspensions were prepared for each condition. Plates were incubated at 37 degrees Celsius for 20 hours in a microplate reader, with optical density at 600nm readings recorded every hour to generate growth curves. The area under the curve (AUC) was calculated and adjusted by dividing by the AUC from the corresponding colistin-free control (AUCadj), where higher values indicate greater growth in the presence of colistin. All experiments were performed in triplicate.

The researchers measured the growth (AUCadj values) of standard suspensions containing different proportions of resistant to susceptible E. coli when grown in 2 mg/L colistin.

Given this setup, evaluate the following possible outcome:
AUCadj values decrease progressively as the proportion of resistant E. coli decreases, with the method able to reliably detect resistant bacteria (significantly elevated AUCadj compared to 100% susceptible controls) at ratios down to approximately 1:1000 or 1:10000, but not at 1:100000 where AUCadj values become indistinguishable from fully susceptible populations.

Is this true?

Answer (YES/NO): NO